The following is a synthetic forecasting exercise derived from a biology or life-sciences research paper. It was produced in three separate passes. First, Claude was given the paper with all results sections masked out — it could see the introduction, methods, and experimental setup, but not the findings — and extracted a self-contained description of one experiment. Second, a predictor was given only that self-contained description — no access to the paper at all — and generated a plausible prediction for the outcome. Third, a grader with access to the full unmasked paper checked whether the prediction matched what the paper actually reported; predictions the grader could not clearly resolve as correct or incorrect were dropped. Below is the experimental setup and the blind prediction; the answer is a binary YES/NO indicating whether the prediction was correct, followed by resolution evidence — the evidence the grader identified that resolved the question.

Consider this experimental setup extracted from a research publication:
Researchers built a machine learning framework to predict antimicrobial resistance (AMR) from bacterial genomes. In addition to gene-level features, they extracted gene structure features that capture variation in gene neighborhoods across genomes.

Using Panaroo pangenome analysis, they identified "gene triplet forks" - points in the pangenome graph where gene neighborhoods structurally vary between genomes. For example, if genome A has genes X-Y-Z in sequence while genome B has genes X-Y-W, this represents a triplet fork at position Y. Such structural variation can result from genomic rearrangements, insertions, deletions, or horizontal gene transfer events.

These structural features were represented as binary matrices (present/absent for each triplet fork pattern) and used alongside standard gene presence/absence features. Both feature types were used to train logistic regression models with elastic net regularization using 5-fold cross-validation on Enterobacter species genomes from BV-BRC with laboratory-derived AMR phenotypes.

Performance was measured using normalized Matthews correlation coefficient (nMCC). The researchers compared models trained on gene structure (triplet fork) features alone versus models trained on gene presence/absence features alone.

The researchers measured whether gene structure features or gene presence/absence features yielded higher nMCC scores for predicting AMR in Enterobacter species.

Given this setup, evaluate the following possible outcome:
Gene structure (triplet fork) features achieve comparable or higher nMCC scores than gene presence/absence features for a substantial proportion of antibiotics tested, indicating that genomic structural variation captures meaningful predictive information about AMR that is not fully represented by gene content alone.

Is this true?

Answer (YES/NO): NO